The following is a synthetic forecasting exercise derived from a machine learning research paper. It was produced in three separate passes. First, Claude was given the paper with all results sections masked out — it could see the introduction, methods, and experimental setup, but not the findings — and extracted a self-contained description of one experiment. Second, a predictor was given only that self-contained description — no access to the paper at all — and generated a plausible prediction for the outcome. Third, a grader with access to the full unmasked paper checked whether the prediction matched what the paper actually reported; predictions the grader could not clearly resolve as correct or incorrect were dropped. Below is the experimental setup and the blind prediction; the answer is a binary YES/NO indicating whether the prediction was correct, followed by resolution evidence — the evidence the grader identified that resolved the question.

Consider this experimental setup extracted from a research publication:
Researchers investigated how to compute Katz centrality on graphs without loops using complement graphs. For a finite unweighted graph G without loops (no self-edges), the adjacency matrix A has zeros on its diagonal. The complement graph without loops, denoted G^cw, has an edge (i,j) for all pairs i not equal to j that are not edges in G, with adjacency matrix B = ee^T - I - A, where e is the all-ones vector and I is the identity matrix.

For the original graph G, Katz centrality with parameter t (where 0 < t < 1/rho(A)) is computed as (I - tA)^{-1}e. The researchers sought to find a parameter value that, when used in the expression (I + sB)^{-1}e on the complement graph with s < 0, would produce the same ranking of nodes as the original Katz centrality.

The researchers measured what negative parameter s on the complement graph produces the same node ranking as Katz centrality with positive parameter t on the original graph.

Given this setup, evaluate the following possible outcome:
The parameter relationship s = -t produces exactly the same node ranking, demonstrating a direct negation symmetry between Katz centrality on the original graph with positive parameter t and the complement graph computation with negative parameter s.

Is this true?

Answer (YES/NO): NO